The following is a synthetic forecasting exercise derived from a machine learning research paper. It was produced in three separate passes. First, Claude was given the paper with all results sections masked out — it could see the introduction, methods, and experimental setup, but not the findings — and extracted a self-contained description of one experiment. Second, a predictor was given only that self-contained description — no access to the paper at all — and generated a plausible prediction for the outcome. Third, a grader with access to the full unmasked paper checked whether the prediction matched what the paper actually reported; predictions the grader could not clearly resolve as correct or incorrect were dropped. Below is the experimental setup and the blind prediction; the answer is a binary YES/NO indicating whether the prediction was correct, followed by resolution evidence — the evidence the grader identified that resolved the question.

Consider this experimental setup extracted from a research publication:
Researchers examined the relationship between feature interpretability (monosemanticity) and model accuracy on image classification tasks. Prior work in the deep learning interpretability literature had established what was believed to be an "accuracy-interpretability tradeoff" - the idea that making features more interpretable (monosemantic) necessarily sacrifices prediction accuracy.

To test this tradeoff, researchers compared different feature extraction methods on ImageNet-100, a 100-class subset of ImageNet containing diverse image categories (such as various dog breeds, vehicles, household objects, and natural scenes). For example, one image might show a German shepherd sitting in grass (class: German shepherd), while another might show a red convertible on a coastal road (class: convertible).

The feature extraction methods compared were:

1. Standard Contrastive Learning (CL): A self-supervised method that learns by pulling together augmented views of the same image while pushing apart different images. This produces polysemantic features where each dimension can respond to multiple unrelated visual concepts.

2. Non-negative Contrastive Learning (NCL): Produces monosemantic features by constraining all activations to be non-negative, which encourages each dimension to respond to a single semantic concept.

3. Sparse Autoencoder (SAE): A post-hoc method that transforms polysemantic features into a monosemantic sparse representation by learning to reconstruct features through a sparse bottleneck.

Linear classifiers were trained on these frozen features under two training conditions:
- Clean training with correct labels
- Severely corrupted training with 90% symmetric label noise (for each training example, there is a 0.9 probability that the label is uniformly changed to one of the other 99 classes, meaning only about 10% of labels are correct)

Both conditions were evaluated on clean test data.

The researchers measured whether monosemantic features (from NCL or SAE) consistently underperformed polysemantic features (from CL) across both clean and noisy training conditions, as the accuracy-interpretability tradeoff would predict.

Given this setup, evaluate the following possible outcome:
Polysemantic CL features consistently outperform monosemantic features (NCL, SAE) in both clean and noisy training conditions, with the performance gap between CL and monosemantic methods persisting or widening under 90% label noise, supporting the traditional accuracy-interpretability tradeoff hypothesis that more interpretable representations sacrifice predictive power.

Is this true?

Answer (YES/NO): NO